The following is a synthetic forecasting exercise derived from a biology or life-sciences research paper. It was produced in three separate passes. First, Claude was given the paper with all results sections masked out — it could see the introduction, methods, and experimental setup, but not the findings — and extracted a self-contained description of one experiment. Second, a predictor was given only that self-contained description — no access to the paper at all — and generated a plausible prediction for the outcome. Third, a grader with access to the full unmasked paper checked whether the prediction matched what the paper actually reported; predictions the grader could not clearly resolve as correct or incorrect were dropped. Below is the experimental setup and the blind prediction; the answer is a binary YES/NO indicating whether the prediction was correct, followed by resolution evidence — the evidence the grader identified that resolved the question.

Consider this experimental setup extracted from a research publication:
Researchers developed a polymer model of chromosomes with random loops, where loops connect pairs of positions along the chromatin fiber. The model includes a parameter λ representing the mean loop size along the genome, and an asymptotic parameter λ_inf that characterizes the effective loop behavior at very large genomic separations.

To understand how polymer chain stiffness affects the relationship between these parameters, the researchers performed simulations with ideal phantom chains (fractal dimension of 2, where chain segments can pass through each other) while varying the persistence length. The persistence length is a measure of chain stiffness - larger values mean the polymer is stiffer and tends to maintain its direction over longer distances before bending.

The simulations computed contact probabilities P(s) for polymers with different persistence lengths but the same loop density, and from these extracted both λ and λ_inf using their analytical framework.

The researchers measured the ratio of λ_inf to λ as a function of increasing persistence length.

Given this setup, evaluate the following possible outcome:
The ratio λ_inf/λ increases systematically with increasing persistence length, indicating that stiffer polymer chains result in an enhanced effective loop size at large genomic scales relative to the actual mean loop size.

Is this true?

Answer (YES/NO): NO